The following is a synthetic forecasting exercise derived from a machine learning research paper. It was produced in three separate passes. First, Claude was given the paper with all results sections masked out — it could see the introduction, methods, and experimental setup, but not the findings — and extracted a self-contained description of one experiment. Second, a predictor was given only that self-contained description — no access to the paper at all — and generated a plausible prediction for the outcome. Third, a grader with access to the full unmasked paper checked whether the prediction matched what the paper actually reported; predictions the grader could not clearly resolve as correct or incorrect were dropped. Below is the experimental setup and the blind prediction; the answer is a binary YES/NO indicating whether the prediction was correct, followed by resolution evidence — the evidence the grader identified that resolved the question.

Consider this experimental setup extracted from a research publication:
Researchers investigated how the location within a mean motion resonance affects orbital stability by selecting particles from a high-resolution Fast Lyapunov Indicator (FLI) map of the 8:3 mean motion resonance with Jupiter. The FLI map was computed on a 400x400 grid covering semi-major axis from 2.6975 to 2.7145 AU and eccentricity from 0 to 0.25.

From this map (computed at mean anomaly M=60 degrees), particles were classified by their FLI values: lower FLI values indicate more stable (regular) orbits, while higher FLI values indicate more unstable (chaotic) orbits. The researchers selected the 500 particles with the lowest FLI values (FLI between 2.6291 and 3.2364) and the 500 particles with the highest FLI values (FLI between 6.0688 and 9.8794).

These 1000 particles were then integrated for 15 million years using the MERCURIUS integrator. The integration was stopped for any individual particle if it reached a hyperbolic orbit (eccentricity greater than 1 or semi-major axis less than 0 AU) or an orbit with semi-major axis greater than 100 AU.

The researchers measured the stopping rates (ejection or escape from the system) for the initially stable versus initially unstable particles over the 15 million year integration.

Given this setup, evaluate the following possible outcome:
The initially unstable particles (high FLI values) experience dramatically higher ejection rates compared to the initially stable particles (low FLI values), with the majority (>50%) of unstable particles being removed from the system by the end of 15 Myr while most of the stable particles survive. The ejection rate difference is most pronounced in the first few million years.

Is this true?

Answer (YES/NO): NO